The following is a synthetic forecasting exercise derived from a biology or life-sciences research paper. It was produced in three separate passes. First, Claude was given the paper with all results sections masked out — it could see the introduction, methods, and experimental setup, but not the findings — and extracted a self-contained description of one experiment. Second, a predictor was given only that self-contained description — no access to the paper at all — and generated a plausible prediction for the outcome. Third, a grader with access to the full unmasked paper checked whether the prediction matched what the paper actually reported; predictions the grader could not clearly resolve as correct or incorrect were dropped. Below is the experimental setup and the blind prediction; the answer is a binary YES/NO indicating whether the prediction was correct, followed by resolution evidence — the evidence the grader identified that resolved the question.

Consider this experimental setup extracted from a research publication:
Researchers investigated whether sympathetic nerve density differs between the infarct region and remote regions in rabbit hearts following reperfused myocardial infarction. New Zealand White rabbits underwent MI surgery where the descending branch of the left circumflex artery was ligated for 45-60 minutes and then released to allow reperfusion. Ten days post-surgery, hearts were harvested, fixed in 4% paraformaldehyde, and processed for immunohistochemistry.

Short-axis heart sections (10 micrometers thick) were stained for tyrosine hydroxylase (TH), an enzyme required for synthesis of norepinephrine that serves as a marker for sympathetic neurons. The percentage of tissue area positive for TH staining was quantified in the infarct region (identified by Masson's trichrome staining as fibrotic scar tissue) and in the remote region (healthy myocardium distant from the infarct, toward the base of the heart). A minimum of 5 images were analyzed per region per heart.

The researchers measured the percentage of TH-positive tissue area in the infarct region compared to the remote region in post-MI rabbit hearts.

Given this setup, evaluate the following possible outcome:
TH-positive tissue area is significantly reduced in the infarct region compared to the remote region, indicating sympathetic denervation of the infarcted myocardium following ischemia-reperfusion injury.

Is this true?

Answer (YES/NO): YES